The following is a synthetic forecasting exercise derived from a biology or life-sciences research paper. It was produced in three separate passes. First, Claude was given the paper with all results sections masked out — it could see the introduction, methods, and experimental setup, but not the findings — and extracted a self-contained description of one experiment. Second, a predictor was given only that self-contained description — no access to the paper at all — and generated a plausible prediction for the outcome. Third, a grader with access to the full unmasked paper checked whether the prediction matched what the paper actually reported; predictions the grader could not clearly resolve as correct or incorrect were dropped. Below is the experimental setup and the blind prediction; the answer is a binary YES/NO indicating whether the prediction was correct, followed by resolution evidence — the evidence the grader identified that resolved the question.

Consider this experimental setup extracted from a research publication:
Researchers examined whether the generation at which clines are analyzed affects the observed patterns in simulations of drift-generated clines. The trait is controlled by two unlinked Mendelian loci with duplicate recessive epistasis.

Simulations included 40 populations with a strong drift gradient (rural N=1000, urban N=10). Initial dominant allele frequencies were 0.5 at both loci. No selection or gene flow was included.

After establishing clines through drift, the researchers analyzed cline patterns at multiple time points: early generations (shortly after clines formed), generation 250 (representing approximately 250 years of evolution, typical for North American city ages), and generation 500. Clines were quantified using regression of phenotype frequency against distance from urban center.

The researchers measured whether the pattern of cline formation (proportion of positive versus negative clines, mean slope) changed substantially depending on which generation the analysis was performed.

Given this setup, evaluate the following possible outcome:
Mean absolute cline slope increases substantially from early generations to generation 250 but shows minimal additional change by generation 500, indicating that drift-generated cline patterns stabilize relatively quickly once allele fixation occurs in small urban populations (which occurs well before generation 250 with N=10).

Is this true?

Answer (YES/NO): NO